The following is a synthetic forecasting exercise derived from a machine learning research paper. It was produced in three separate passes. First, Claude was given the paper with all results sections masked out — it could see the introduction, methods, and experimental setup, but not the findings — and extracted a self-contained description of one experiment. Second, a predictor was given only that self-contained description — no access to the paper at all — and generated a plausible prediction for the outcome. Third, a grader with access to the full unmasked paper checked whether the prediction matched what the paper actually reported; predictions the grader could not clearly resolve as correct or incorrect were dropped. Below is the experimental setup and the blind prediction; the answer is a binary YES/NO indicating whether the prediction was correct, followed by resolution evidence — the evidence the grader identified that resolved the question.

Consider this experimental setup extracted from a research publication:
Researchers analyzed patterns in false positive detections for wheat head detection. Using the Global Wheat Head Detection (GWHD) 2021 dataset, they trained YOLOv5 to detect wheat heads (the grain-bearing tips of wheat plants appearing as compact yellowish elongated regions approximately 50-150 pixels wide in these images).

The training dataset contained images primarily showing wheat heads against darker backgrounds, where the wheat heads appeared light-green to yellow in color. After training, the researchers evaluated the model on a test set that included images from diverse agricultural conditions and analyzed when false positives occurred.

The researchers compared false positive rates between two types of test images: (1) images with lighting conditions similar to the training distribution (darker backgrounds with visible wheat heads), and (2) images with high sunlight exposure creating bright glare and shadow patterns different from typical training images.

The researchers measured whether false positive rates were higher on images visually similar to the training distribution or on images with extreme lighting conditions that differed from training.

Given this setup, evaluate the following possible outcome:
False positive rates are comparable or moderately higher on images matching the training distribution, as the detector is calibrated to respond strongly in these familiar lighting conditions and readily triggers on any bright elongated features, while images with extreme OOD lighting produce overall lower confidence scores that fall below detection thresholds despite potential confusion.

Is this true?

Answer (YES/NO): NO